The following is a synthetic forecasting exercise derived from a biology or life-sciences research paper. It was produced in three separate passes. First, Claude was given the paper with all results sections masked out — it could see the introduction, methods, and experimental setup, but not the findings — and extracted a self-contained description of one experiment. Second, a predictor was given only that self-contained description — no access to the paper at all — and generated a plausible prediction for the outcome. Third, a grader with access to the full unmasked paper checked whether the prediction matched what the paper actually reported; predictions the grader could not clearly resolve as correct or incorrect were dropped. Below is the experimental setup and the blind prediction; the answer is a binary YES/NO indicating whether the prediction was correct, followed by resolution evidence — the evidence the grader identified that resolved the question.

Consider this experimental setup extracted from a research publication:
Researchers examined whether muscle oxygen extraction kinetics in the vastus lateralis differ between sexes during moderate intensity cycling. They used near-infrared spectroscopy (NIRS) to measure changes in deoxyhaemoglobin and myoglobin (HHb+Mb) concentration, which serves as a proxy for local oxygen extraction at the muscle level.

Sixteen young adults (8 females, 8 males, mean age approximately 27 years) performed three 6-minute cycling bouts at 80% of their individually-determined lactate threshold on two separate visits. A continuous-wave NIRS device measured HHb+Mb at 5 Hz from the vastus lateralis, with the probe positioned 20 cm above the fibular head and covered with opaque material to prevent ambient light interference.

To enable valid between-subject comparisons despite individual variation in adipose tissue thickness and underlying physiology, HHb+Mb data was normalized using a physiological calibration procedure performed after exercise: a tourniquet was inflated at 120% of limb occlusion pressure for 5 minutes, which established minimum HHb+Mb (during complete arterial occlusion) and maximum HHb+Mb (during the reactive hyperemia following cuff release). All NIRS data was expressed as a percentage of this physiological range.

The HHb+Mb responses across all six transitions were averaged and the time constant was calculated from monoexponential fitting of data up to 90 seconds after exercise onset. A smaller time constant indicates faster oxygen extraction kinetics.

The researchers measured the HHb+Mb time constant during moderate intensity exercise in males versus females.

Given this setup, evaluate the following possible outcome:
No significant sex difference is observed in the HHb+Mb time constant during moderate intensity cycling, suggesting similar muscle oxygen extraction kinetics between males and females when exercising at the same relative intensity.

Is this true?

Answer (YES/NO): YES